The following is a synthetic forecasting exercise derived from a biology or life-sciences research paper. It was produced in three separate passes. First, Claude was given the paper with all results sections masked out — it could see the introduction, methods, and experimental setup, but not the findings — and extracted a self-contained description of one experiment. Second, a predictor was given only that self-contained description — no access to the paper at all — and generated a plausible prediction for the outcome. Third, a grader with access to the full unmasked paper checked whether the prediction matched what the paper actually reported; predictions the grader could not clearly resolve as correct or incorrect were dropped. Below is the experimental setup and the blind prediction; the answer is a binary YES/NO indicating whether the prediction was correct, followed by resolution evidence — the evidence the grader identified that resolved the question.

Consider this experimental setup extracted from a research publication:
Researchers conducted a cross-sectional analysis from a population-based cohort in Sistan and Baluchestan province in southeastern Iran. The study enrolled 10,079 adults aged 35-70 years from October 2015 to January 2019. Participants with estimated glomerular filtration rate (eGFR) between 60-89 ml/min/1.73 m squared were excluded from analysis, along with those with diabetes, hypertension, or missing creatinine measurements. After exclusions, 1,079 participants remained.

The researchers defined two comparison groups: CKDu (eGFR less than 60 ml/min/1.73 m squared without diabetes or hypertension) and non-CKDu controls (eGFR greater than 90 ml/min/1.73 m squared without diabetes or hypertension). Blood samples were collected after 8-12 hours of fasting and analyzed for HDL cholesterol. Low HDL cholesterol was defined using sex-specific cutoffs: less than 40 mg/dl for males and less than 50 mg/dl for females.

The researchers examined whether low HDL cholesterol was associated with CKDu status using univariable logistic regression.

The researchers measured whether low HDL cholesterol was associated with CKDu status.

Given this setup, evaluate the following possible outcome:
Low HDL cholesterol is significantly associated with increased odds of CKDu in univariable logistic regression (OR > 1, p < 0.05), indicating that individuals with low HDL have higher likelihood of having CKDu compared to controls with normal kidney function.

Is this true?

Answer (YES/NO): NO